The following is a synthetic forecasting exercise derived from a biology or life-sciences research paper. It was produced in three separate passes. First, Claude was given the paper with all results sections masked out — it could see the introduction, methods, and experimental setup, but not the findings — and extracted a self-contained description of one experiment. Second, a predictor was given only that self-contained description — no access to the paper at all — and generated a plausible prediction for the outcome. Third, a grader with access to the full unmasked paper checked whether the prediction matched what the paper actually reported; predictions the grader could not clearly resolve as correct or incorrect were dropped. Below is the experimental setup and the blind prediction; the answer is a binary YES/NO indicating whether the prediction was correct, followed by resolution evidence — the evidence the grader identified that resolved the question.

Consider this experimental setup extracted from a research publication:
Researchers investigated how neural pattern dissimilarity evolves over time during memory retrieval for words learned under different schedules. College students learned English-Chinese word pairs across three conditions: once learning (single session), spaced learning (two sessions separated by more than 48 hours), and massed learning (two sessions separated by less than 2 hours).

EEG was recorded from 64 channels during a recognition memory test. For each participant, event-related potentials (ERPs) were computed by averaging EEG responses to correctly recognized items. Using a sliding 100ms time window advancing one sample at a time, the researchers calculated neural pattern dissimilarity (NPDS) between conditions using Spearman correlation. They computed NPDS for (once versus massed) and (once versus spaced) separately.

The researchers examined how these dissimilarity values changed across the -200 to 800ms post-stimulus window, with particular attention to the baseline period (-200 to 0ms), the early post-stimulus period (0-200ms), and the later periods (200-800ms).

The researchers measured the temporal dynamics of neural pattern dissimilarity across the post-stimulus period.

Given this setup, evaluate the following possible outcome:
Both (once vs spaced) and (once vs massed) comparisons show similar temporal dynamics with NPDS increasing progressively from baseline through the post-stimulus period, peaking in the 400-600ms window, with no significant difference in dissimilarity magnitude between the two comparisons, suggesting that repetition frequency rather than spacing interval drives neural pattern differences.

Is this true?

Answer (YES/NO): NO